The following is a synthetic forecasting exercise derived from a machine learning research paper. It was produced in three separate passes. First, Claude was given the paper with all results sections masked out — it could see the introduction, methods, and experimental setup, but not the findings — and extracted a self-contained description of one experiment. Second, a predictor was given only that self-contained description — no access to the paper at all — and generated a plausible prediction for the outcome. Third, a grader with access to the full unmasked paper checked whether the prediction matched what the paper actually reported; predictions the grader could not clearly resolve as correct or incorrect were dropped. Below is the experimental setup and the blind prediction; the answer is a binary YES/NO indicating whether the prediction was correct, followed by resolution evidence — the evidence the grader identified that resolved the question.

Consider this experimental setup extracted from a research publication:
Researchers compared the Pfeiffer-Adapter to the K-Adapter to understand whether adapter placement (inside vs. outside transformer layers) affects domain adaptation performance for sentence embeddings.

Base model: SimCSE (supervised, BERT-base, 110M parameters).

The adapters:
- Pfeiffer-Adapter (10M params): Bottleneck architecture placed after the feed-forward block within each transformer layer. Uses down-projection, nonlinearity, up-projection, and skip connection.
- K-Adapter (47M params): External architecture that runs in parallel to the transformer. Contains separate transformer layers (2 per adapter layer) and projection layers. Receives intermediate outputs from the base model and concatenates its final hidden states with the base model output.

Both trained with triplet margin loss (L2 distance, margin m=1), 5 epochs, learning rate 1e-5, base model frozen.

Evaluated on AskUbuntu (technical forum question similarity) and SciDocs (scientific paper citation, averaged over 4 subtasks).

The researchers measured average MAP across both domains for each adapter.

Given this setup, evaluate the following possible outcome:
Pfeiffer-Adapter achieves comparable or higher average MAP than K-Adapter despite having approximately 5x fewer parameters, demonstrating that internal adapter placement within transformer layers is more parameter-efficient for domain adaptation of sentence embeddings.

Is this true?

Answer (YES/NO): YES